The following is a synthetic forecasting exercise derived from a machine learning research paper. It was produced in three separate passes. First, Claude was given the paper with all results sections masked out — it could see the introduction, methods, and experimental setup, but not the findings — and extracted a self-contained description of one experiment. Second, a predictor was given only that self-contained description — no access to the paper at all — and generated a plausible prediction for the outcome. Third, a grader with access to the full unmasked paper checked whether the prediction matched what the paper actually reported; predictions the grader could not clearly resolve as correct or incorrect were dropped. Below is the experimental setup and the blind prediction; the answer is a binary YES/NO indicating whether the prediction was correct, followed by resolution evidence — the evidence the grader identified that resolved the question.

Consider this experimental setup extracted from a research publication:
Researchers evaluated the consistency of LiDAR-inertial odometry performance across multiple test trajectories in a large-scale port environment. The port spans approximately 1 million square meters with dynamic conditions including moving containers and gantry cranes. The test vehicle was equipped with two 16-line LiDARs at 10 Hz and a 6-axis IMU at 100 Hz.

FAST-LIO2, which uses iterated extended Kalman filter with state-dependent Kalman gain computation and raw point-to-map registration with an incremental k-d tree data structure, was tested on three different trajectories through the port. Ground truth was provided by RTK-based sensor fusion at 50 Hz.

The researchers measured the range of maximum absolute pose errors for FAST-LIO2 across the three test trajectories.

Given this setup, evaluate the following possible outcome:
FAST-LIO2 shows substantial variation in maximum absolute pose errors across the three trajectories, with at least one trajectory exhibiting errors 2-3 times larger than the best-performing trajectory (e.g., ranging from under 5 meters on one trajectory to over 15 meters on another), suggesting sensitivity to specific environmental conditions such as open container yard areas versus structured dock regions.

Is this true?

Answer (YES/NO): NO